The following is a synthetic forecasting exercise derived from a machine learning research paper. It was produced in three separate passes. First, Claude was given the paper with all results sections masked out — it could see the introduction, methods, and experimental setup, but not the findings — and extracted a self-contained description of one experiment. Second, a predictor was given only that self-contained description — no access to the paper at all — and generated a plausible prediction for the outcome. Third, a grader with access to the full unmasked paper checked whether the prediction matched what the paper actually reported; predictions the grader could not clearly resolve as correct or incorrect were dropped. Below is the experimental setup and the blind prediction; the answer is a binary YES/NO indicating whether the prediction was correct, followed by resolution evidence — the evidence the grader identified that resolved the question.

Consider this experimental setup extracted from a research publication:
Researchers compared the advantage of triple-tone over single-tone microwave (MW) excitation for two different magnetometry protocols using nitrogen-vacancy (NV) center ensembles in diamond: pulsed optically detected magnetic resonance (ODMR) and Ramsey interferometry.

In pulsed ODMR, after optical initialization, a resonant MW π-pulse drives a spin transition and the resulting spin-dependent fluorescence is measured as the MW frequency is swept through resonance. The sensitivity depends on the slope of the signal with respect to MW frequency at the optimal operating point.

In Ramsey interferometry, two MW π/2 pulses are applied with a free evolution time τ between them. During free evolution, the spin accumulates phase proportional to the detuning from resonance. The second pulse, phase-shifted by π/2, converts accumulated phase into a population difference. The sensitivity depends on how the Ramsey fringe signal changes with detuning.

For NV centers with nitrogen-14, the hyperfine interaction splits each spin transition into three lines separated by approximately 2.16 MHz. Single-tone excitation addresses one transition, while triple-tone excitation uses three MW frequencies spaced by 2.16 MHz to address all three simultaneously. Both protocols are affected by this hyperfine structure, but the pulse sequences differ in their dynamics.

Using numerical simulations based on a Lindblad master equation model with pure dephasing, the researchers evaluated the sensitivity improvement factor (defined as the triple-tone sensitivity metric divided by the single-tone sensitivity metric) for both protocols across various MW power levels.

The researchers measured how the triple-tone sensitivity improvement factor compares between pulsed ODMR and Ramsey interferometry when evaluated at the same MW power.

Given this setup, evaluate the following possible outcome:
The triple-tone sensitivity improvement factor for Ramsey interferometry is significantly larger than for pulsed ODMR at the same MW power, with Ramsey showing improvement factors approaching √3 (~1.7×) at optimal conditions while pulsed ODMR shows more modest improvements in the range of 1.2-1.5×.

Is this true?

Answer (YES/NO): NO